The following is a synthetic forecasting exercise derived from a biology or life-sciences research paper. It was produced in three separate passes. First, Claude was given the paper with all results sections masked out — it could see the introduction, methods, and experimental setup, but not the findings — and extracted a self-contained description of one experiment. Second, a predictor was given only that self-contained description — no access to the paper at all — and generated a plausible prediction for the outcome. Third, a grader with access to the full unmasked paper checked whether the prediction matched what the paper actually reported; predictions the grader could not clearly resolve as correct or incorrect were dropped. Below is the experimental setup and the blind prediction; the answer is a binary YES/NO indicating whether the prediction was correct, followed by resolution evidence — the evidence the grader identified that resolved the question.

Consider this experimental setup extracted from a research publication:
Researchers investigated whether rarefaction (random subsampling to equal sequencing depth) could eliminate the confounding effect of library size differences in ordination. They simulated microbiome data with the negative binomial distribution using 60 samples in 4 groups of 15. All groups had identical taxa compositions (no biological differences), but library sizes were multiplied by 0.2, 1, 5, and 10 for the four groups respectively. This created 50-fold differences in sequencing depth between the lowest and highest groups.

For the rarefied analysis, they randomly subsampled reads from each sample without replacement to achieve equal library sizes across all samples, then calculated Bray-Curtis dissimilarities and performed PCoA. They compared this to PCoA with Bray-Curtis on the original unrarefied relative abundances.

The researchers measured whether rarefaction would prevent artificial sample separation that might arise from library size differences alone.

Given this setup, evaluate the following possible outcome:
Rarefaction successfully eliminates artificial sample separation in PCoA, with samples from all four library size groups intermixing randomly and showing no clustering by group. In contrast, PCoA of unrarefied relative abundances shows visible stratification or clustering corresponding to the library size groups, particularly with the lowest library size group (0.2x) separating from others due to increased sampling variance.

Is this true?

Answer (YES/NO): NO